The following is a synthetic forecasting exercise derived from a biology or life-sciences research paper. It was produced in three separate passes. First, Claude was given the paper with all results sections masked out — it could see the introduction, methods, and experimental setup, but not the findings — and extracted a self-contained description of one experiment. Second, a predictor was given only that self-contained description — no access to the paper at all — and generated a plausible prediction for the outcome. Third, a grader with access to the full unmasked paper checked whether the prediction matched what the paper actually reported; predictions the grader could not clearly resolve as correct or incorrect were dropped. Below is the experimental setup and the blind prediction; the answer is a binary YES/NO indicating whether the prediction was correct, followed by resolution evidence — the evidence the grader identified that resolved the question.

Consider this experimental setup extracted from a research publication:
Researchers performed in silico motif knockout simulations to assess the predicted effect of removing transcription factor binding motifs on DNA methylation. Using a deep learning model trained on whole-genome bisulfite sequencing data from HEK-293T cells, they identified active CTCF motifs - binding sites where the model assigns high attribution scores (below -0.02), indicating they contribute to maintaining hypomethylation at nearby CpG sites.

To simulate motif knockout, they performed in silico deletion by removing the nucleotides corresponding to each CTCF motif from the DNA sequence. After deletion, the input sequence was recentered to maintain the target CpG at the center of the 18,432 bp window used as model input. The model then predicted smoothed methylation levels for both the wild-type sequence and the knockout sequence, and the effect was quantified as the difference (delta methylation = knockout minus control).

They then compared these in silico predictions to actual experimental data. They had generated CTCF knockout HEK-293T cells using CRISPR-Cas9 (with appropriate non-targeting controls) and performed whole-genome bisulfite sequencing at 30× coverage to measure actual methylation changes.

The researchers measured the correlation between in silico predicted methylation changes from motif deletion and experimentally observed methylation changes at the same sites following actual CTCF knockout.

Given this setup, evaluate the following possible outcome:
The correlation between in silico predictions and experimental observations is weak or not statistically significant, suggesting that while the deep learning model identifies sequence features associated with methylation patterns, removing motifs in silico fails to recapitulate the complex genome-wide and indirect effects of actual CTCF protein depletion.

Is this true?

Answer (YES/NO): NO